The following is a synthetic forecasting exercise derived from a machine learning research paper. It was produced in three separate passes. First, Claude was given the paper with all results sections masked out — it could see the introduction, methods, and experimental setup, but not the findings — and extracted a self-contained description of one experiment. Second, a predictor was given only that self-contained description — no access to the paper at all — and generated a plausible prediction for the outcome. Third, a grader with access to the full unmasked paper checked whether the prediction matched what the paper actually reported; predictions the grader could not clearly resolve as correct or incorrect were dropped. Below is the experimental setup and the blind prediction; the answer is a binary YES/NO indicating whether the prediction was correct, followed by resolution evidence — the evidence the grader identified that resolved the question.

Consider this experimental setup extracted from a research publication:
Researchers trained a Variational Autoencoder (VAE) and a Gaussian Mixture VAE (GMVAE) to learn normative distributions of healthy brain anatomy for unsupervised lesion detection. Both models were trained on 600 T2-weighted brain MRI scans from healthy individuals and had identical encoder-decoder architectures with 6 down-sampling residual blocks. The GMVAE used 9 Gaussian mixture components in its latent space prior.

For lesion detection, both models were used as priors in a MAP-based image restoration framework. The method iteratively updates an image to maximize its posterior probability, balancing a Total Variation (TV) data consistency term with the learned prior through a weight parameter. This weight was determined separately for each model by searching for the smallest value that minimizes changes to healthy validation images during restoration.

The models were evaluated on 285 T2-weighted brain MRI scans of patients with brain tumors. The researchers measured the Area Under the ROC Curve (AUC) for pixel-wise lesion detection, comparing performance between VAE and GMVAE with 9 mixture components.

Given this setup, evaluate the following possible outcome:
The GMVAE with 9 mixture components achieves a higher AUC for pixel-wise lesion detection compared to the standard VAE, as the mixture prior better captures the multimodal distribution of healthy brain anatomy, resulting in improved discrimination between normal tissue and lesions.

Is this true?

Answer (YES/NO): YES